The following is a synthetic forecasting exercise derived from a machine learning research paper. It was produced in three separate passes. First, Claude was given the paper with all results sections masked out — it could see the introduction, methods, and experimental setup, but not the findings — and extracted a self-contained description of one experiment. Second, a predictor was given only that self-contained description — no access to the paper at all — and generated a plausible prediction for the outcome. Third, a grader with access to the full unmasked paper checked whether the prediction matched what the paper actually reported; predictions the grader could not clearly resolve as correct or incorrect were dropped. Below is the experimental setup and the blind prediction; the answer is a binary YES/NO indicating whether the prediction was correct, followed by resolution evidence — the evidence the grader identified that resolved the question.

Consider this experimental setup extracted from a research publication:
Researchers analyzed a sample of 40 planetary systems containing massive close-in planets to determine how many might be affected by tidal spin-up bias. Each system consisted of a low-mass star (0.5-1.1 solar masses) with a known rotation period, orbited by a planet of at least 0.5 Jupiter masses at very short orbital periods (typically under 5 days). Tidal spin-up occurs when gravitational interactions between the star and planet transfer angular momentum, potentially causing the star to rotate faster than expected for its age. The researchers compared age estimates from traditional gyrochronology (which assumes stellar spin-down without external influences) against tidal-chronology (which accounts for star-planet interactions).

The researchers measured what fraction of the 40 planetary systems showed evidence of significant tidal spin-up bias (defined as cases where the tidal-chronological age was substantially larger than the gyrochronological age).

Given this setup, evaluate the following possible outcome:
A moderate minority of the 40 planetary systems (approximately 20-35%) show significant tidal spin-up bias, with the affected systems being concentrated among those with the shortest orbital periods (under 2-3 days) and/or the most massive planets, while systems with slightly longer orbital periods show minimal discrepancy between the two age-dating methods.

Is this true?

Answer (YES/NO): NO